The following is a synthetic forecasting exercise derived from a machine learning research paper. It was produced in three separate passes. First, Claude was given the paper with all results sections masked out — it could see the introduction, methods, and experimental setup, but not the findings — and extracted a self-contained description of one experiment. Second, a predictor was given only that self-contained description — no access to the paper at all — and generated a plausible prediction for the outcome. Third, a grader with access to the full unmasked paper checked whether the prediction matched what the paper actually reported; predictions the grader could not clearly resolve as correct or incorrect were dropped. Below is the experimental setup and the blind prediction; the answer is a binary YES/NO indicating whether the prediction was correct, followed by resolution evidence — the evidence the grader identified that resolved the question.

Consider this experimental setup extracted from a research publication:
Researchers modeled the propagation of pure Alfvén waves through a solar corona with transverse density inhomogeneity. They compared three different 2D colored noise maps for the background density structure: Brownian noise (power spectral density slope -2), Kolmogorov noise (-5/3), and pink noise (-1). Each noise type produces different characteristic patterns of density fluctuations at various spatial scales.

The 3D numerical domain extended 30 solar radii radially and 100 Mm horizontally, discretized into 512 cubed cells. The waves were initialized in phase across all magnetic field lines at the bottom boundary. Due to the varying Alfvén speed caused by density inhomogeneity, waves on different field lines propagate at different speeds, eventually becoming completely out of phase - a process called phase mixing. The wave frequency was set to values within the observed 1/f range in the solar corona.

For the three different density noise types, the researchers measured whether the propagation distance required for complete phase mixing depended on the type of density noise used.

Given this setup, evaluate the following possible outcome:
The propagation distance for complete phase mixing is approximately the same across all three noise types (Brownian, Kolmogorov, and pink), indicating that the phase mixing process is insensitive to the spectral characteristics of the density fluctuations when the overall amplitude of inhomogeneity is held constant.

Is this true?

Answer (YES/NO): NO